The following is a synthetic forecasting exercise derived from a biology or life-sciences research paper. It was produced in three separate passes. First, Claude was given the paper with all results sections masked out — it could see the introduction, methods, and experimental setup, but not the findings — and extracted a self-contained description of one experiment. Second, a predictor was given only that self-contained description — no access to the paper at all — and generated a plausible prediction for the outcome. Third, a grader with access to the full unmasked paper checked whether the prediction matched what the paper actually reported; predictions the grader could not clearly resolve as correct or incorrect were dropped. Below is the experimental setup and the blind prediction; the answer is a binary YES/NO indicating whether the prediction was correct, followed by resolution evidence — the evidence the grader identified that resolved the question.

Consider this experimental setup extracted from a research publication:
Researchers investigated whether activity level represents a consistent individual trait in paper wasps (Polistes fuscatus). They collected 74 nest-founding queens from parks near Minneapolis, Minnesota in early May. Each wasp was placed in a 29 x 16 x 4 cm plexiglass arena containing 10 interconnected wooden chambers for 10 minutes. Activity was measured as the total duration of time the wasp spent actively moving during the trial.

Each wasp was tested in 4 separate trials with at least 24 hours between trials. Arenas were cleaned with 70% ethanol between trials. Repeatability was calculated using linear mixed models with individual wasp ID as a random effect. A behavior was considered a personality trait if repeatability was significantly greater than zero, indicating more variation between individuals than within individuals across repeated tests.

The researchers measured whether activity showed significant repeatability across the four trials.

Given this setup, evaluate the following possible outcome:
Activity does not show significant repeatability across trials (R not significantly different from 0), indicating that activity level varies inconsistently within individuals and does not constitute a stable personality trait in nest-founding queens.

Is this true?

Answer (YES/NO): NO